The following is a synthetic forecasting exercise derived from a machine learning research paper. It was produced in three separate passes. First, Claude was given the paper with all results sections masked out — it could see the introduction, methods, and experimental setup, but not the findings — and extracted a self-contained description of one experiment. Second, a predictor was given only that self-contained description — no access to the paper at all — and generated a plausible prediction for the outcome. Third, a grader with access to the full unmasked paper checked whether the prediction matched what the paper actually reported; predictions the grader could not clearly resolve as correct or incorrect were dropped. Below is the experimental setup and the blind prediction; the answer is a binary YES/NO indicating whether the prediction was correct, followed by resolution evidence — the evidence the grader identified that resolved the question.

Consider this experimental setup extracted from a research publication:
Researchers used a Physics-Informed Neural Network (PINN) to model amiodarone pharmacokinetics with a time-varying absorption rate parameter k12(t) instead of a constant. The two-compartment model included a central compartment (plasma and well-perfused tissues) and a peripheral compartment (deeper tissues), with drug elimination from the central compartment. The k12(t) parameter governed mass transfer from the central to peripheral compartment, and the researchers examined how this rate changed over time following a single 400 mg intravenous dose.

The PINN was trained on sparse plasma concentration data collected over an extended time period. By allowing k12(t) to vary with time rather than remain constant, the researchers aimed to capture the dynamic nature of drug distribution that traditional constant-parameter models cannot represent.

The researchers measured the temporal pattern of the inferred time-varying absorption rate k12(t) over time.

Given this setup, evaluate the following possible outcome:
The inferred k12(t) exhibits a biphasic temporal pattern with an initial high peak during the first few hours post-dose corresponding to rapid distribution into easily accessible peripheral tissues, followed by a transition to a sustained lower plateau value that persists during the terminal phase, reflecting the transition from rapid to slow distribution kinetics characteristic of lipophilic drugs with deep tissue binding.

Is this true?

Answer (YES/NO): NO